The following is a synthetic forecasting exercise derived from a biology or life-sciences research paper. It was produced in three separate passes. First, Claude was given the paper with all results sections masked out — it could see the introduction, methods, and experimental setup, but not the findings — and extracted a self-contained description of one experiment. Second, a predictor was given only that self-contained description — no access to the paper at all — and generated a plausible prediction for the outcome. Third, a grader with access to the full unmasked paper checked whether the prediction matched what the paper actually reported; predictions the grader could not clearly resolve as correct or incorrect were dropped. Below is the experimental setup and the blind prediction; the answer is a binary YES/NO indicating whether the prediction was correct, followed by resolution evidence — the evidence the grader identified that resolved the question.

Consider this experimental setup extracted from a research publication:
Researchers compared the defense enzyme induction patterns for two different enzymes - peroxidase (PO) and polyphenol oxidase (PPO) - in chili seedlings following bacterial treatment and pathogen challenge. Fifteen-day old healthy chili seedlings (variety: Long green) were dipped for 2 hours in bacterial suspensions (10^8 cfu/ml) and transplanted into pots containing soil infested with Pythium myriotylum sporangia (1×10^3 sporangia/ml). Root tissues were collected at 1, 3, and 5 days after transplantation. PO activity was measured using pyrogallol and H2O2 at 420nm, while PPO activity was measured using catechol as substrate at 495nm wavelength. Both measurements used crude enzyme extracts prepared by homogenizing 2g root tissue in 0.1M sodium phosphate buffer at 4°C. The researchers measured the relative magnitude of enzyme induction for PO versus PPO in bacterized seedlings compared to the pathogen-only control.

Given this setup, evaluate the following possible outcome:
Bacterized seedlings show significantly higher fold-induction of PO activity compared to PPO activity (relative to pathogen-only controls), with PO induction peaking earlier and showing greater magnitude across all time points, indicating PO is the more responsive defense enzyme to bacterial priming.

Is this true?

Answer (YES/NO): YES